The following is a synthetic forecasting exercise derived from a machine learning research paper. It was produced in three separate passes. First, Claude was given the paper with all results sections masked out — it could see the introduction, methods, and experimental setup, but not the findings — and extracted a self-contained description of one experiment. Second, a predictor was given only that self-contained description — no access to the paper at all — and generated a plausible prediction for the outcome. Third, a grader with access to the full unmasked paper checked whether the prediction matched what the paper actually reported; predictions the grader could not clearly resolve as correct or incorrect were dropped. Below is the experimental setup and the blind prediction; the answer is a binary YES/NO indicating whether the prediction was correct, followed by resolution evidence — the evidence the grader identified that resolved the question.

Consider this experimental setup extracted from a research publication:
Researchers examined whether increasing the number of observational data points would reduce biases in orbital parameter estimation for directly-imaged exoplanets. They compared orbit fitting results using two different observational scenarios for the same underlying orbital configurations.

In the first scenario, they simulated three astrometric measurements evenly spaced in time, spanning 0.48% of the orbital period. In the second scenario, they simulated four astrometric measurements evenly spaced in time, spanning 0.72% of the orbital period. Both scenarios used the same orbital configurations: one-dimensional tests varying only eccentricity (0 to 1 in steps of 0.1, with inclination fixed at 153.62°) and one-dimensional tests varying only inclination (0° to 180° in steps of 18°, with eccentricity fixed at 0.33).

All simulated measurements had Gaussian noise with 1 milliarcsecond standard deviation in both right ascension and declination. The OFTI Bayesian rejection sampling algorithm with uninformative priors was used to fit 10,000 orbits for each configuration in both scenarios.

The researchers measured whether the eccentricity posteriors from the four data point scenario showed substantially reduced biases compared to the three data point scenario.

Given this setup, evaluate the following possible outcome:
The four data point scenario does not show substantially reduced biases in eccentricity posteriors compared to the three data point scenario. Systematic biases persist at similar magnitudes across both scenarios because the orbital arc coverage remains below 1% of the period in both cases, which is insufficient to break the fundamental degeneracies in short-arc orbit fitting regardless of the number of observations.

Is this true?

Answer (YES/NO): YES